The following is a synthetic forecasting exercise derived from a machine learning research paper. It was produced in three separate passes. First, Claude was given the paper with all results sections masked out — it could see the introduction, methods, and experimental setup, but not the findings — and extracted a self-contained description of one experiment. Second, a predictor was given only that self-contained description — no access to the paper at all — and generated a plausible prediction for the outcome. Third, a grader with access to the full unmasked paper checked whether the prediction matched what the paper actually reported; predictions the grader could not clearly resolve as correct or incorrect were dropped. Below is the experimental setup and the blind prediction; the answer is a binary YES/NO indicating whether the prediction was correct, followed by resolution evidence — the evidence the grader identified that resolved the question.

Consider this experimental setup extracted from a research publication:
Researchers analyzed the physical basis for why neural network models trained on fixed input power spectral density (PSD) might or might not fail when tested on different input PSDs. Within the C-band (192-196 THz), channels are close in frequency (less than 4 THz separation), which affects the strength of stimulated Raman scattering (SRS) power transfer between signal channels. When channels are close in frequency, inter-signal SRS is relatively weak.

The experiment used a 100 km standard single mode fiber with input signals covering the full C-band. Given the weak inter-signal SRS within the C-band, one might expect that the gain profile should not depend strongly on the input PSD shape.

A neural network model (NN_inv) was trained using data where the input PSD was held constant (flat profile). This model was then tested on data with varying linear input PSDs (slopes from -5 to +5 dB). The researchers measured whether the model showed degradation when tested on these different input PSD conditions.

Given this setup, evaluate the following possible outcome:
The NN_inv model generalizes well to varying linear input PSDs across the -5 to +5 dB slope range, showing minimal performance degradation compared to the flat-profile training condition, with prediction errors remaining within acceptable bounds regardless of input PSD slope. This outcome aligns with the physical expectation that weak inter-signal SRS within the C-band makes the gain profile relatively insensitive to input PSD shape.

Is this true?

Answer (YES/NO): NO